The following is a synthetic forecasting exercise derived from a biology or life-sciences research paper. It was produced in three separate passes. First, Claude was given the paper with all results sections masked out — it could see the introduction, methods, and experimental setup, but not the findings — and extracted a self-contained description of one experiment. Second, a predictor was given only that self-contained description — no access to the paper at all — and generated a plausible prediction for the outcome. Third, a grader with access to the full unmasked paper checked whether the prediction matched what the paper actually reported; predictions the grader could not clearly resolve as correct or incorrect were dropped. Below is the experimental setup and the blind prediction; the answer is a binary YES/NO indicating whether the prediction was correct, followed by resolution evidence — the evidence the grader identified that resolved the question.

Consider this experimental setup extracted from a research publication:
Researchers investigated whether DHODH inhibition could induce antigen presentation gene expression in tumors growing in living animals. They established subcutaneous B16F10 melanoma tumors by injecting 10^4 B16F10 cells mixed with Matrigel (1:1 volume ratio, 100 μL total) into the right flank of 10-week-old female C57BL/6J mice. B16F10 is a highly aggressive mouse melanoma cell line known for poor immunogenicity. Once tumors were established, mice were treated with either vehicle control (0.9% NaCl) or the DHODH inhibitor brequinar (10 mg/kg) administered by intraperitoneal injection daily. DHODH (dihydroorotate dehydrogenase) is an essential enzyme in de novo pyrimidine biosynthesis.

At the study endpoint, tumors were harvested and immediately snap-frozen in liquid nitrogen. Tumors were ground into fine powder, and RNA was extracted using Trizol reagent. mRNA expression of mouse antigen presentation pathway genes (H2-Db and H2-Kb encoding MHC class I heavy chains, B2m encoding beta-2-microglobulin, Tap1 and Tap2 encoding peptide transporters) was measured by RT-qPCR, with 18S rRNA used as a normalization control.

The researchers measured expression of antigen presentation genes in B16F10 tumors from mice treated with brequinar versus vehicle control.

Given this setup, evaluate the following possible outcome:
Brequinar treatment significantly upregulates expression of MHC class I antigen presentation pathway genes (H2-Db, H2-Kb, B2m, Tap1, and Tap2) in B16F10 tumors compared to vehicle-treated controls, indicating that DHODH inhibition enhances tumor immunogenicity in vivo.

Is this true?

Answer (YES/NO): NO